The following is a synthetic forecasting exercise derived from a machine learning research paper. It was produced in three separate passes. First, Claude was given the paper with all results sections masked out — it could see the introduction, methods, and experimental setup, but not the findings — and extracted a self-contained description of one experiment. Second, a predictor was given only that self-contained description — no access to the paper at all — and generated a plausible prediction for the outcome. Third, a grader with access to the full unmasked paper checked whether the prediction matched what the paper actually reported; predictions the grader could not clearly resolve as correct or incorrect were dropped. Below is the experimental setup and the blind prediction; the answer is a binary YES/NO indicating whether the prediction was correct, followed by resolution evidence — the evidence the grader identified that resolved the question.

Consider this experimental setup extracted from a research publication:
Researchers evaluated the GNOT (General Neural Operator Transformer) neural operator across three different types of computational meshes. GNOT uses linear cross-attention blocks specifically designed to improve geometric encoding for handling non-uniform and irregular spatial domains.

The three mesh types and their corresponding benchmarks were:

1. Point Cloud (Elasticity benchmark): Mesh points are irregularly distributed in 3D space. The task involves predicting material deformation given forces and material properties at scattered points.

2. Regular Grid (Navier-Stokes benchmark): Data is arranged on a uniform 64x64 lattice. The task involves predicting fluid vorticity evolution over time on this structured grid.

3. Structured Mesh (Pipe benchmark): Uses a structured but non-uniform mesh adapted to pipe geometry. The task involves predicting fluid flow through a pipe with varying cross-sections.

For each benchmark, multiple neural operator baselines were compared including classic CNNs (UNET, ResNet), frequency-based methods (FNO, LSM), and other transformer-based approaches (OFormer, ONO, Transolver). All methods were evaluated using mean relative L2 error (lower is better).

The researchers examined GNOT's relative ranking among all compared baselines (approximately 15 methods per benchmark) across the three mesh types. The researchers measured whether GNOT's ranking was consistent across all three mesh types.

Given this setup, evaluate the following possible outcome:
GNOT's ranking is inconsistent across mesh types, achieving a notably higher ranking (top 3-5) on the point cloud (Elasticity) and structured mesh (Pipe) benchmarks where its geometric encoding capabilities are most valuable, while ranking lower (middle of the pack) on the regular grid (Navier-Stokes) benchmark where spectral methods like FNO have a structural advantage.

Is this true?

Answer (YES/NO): NO